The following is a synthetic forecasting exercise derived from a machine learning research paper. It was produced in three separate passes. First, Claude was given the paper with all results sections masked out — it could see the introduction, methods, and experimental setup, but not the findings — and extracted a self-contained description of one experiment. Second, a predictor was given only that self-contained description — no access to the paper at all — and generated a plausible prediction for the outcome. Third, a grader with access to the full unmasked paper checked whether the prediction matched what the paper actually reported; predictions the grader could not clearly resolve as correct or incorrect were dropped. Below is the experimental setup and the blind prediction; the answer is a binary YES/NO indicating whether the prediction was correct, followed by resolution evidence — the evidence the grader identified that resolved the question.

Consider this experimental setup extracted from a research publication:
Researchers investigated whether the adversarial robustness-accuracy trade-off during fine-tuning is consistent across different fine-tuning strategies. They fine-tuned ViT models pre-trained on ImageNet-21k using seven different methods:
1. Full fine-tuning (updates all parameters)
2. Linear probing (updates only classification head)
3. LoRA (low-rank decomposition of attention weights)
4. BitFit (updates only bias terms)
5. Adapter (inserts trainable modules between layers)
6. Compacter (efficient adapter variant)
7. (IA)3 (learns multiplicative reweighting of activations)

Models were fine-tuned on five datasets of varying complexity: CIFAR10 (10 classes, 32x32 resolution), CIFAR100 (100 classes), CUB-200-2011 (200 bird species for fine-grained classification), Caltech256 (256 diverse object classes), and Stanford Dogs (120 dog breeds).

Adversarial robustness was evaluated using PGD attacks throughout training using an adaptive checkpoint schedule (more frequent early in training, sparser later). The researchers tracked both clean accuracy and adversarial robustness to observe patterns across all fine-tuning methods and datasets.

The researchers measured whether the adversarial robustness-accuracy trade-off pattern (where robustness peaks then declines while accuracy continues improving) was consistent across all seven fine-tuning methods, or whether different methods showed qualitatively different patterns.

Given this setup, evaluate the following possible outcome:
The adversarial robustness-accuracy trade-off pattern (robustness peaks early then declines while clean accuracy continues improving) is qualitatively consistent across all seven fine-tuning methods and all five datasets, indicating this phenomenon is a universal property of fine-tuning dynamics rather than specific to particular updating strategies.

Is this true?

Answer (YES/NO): YES